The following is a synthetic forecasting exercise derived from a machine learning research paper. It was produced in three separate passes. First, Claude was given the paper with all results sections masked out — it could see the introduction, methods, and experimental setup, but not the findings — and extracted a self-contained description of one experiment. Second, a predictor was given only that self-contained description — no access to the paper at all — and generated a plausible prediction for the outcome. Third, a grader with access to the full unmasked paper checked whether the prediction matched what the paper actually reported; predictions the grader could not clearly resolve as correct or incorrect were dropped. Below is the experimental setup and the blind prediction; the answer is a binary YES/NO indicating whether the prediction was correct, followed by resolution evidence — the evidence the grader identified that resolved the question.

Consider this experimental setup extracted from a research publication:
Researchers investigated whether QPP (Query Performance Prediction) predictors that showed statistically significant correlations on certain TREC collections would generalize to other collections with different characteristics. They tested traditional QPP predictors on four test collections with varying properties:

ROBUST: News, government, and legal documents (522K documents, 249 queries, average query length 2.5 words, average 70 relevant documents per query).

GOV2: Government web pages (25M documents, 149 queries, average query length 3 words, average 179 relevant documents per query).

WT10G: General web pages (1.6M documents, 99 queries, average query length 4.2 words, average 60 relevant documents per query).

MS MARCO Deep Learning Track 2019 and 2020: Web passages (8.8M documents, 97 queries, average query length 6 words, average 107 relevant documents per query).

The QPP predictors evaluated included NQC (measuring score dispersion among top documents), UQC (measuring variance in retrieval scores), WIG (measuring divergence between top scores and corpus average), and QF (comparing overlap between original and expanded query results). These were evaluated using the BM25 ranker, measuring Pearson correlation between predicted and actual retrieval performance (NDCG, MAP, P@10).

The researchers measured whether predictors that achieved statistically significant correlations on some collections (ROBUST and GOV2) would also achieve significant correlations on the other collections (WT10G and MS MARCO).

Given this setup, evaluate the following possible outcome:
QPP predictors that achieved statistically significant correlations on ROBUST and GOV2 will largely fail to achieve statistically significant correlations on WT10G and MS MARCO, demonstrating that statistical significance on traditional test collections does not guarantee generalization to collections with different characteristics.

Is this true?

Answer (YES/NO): YES